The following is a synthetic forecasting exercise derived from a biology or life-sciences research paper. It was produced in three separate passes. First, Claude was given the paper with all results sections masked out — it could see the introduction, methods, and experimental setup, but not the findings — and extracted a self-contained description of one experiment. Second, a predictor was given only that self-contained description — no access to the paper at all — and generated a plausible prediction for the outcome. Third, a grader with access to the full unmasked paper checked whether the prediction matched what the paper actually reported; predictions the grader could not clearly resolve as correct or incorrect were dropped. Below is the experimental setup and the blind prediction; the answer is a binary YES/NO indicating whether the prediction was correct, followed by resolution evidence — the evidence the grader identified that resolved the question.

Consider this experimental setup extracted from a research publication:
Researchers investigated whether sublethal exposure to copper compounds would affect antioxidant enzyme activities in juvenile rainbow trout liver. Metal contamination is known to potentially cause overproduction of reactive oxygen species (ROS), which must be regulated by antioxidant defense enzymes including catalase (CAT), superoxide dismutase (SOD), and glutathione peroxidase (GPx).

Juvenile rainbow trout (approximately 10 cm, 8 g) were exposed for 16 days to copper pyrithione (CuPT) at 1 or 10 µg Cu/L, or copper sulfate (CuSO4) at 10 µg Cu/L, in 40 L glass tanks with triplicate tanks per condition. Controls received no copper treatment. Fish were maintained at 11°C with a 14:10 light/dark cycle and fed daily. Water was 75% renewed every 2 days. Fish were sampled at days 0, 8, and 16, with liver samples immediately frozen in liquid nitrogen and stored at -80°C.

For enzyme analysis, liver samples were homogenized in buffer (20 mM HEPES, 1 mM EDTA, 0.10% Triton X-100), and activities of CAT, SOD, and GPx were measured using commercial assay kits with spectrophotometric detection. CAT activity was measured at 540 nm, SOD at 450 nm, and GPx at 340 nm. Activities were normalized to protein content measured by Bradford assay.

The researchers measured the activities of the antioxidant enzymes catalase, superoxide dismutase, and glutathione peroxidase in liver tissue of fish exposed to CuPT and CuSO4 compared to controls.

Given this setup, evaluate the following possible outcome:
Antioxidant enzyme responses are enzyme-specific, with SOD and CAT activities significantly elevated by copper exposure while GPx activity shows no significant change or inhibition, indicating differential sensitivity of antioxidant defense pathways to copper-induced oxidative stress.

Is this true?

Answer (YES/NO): NO